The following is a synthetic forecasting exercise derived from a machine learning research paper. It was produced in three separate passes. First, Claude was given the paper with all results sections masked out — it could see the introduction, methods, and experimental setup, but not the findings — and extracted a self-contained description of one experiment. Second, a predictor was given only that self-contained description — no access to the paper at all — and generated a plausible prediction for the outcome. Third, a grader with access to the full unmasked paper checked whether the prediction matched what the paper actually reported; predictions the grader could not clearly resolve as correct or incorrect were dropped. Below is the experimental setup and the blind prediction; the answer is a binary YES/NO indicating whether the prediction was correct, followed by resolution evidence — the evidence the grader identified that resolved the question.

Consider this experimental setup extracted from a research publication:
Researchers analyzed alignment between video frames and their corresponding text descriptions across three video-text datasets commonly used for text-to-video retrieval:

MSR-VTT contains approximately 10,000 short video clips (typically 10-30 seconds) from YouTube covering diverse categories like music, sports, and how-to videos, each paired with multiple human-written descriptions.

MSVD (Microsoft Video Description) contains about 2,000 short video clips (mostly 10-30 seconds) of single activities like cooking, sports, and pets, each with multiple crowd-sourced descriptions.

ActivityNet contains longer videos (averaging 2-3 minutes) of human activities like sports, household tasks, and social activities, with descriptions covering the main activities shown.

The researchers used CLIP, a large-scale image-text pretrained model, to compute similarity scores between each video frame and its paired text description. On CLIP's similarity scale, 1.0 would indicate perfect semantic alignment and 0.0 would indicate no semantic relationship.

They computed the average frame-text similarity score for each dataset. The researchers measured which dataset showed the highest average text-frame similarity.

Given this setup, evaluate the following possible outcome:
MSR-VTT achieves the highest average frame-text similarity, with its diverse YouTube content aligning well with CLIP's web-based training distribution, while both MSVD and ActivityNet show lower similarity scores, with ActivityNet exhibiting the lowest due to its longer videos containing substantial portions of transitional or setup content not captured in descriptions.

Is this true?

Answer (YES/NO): NO